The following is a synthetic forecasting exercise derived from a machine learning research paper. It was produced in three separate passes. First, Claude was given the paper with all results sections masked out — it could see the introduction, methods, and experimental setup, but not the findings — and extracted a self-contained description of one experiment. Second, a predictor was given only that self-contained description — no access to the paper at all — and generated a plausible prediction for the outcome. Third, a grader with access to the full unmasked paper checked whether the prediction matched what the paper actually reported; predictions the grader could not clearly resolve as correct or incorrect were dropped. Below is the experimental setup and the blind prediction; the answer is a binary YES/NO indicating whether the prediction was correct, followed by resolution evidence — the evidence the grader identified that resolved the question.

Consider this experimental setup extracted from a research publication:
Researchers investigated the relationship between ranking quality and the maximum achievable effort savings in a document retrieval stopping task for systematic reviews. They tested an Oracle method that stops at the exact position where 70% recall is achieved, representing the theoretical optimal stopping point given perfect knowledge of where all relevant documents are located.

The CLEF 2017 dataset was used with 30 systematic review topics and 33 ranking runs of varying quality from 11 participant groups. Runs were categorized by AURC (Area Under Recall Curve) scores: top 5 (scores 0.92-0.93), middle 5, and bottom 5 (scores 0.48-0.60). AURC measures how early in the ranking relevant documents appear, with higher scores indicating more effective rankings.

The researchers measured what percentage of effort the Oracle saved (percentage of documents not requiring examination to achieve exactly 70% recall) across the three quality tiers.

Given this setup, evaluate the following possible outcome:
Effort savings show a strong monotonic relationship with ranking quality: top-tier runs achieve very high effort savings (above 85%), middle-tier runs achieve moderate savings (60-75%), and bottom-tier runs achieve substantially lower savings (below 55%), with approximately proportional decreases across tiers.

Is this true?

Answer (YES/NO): NO